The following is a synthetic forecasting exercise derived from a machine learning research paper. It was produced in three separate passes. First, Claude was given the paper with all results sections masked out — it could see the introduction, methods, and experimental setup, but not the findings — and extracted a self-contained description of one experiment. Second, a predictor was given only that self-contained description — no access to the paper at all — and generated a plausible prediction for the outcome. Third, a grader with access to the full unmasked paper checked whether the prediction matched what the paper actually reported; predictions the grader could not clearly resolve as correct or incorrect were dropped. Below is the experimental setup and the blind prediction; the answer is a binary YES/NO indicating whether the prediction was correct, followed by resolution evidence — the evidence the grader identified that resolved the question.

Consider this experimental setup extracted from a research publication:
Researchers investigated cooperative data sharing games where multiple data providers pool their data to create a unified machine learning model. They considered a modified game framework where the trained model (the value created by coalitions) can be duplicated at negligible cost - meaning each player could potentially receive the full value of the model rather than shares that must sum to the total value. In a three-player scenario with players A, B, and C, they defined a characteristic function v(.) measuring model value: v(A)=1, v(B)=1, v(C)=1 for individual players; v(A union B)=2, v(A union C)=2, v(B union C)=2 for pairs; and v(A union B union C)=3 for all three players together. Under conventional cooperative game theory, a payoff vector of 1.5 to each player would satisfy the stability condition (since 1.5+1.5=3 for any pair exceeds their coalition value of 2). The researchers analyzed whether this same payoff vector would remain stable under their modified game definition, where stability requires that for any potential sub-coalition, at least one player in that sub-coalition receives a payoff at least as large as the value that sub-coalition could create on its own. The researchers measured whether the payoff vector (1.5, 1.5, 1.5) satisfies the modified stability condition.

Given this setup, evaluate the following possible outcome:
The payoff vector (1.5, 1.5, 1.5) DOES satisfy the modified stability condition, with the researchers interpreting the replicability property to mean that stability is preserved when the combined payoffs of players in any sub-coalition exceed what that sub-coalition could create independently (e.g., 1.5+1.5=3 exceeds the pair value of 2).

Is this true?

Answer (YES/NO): NO